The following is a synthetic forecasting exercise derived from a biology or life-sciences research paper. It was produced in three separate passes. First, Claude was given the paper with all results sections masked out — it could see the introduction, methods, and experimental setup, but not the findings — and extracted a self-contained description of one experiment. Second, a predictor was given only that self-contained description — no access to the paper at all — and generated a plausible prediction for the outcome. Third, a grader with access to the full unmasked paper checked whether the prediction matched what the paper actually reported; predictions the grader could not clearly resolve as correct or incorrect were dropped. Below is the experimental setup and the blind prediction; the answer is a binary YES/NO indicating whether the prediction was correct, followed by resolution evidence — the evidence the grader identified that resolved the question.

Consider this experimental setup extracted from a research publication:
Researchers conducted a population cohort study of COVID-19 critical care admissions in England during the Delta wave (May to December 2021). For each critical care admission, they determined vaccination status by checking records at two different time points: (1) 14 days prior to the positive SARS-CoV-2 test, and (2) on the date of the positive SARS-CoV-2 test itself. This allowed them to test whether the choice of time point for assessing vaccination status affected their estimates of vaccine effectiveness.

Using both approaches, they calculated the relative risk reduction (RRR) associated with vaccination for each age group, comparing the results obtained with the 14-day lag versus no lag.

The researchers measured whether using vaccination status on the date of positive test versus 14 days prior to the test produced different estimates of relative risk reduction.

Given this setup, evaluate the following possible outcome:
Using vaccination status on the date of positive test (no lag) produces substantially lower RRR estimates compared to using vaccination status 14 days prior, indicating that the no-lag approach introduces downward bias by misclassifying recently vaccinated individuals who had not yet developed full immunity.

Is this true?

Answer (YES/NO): NO